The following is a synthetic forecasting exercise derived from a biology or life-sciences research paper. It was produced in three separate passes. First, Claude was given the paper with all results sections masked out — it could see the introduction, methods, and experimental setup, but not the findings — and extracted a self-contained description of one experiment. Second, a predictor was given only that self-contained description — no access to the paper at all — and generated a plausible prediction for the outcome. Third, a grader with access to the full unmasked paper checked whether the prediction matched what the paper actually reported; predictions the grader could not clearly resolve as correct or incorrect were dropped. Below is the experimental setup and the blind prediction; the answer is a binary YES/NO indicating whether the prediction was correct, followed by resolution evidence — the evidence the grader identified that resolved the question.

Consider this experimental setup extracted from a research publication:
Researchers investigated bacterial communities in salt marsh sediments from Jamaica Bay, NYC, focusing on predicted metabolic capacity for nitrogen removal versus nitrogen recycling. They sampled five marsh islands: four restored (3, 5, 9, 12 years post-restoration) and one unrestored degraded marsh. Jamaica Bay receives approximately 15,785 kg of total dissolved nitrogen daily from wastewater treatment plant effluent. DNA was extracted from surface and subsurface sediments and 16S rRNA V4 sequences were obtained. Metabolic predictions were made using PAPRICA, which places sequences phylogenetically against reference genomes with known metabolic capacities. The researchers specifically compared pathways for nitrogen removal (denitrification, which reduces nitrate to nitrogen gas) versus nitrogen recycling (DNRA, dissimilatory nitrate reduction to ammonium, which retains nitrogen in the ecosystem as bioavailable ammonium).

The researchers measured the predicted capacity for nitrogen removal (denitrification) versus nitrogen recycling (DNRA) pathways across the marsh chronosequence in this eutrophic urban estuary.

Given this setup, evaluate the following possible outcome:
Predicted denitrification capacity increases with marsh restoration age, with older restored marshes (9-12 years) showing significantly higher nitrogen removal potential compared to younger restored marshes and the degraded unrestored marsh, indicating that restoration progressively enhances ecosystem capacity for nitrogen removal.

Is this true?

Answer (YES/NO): NO